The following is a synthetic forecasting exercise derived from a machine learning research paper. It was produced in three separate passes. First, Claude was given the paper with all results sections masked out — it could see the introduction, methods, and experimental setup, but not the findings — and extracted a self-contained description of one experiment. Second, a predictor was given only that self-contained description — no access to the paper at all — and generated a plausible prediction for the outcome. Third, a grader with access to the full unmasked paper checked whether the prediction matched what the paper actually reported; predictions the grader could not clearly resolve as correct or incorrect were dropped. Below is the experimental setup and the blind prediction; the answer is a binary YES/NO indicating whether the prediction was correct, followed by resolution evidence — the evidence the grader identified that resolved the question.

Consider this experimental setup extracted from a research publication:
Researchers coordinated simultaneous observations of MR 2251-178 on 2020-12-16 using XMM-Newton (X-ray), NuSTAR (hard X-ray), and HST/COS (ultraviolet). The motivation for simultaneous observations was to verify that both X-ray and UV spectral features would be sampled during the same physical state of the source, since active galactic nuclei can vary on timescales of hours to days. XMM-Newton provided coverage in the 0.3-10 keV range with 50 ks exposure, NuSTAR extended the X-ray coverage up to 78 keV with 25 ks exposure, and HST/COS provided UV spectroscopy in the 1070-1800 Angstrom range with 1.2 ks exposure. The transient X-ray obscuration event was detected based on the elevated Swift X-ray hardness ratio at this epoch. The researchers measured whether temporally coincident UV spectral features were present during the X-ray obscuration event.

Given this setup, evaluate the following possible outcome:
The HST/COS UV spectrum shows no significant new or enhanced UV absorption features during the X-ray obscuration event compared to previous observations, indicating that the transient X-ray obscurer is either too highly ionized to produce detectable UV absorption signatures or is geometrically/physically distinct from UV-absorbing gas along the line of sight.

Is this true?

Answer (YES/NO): NO